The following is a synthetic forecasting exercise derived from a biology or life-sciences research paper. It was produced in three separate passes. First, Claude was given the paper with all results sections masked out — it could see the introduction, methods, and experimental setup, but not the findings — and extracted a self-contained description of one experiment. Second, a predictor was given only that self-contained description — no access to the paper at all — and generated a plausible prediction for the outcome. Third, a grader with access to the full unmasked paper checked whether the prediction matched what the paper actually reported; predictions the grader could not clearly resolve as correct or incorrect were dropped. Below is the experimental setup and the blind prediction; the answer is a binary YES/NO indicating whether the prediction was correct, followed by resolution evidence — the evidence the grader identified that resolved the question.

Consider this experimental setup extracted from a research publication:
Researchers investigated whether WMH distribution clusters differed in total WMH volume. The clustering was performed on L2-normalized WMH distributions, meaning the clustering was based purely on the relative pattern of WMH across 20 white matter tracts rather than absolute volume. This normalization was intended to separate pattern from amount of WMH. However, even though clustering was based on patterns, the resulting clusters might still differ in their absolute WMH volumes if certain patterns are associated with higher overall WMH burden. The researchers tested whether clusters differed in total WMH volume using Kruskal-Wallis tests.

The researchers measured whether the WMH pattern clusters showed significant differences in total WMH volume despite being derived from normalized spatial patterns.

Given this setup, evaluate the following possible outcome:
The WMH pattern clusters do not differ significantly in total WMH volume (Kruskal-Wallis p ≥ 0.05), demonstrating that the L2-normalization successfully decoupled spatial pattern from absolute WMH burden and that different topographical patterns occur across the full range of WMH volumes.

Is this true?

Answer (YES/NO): NO